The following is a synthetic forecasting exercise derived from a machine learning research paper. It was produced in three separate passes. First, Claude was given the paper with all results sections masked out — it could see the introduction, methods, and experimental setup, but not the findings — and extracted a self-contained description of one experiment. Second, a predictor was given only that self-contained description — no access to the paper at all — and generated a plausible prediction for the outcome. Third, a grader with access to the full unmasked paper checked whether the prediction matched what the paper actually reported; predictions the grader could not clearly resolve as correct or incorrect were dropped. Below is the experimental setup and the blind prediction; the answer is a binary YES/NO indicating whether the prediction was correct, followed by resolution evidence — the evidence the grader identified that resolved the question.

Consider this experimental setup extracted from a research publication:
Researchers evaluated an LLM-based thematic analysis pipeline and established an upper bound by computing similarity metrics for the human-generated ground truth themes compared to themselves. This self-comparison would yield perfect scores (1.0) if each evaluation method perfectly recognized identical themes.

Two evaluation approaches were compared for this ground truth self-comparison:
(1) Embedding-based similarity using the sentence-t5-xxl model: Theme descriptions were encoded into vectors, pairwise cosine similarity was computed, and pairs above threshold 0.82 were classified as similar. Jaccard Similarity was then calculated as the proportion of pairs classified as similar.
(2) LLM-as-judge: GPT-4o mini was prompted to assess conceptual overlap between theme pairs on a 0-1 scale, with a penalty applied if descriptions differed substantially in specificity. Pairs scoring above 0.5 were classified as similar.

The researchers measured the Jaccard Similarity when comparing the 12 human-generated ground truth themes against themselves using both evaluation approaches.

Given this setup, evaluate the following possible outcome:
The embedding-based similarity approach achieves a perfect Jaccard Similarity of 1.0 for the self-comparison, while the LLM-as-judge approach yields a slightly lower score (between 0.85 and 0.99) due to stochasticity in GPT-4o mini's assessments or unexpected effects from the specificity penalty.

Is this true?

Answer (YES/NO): NO